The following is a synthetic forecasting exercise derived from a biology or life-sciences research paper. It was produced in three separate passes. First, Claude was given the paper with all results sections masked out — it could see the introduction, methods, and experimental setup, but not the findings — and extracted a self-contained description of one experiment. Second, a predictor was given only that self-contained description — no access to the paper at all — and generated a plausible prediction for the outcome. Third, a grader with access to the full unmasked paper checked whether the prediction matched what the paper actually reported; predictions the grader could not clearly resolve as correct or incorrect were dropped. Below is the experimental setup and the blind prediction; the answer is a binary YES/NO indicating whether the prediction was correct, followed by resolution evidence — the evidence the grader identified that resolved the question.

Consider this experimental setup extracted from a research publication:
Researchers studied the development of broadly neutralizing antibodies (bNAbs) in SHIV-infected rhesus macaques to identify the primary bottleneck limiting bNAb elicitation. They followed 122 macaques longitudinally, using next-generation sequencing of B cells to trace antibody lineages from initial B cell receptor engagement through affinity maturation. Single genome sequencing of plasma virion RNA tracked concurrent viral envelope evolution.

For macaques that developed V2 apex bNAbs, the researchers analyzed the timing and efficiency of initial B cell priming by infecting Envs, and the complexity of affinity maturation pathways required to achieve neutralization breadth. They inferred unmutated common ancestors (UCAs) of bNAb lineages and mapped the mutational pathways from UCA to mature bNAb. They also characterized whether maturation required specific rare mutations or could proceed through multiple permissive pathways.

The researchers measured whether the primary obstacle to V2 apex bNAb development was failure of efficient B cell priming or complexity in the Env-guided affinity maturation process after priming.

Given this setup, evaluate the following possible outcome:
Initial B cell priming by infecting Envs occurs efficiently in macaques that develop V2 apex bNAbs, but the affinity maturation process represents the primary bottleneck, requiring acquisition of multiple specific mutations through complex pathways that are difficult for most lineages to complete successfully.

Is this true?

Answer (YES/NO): NO